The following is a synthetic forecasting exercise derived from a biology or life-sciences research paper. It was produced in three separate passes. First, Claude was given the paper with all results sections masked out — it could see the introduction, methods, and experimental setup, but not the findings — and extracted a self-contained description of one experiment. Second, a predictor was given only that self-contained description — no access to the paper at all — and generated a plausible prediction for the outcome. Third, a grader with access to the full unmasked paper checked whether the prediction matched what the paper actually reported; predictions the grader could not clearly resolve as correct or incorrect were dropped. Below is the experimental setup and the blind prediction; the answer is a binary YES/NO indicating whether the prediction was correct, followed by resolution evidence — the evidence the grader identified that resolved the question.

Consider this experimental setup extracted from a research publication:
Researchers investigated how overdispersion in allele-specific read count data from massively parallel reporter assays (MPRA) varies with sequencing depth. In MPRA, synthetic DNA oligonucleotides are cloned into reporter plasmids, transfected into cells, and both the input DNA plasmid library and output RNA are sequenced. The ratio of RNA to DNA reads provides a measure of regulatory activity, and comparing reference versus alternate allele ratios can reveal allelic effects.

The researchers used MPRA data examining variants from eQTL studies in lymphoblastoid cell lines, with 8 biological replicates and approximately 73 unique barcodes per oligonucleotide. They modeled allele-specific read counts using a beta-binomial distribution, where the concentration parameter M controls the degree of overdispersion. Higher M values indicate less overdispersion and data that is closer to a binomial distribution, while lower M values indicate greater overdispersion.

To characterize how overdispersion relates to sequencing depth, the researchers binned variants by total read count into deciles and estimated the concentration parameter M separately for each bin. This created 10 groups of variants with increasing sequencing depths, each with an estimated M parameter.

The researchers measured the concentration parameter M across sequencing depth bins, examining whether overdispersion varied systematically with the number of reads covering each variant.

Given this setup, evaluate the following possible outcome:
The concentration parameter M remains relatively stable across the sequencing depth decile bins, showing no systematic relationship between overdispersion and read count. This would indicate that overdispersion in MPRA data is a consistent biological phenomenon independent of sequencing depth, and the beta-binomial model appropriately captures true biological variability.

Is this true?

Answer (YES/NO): NO